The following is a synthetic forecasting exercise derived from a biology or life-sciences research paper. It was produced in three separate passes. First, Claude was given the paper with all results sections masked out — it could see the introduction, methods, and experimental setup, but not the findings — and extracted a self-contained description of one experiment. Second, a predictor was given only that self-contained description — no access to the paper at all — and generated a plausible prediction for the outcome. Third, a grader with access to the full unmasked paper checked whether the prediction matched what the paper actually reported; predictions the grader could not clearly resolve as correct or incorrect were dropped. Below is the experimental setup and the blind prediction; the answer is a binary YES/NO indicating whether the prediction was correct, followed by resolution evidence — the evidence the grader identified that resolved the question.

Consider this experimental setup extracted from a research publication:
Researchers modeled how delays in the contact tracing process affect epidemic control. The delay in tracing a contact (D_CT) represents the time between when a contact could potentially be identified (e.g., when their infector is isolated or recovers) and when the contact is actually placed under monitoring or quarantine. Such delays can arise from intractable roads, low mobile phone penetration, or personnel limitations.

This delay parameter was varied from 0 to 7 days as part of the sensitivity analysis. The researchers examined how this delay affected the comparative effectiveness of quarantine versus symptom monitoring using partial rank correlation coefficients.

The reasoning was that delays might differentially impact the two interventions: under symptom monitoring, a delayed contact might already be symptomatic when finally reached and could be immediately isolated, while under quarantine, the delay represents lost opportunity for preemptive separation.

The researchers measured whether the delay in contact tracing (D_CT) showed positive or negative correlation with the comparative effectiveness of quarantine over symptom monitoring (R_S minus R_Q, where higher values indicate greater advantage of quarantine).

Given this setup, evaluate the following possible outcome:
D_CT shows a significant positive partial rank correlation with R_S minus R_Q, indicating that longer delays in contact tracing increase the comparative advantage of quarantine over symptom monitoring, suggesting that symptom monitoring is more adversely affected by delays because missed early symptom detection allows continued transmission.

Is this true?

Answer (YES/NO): NO